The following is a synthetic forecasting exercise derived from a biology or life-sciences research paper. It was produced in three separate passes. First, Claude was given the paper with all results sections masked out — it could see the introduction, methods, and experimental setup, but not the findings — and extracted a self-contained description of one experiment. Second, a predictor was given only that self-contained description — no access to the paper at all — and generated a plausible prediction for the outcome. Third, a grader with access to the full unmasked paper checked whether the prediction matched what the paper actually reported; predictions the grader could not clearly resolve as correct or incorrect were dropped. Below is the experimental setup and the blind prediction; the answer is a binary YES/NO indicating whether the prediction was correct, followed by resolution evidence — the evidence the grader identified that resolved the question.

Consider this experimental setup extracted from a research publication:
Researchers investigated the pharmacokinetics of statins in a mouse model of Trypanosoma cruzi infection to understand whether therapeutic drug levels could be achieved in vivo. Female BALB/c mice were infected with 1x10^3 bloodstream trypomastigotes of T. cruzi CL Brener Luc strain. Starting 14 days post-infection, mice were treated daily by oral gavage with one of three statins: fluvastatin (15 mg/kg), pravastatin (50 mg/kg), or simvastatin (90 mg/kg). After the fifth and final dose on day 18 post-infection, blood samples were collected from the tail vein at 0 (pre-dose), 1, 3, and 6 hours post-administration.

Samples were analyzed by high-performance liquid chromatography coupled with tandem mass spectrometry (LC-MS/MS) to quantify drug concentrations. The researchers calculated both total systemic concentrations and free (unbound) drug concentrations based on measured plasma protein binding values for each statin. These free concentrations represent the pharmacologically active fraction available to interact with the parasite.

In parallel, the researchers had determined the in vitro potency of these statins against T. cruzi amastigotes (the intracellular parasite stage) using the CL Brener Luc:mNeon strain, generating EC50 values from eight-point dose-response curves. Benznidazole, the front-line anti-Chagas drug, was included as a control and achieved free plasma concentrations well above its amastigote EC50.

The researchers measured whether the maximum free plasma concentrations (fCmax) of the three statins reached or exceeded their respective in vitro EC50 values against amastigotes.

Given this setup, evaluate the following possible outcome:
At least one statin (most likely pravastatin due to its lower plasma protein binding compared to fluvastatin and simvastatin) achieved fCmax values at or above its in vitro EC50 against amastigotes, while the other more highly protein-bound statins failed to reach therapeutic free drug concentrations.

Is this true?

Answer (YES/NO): NO